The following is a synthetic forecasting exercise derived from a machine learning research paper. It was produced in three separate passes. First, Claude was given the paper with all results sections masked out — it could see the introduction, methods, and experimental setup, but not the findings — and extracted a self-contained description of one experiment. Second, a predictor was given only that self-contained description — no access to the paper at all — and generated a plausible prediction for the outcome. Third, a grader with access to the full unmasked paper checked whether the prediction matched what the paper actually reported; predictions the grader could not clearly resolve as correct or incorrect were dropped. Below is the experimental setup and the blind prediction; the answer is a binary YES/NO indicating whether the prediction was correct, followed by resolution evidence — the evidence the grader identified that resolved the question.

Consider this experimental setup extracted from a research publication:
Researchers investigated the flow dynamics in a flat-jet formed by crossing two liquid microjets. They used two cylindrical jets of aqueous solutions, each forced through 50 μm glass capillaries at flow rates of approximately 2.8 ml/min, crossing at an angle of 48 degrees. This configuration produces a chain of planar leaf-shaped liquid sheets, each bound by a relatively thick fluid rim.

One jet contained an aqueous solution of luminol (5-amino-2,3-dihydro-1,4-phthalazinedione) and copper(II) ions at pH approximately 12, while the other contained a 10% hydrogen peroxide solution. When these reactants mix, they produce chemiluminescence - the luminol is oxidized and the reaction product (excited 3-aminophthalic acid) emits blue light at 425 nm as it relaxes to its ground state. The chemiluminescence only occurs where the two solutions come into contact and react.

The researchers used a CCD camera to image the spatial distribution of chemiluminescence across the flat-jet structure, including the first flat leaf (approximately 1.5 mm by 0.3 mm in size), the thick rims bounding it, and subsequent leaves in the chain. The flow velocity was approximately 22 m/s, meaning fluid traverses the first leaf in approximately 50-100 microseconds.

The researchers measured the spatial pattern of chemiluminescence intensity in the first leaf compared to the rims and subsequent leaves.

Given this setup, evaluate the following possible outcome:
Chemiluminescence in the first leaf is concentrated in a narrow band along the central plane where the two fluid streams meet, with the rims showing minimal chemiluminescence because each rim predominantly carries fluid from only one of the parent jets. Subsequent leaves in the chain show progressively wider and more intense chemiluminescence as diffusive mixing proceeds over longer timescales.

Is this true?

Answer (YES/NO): NO